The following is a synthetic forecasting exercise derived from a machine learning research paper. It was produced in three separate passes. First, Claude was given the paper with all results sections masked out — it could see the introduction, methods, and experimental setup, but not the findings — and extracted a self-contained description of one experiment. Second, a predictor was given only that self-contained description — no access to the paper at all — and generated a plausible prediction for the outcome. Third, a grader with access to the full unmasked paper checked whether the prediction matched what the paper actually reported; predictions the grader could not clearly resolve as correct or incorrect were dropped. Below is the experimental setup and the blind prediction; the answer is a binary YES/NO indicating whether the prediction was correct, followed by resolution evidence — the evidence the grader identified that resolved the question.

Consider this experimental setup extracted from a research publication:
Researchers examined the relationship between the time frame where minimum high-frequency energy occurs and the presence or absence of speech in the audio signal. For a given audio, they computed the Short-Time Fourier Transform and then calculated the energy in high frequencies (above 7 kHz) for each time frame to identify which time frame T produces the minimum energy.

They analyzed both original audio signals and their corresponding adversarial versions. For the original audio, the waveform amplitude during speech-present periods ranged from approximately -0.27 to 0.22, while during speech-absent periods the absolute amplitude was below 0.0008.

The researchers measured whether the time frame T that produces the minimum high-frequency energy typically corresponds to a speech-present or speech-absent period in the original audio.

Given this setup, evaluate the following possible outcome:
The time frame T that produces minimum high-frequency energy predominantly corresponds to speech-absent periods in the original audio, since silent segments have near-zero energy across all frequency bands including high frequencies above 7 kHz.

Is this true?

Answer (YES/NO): YES